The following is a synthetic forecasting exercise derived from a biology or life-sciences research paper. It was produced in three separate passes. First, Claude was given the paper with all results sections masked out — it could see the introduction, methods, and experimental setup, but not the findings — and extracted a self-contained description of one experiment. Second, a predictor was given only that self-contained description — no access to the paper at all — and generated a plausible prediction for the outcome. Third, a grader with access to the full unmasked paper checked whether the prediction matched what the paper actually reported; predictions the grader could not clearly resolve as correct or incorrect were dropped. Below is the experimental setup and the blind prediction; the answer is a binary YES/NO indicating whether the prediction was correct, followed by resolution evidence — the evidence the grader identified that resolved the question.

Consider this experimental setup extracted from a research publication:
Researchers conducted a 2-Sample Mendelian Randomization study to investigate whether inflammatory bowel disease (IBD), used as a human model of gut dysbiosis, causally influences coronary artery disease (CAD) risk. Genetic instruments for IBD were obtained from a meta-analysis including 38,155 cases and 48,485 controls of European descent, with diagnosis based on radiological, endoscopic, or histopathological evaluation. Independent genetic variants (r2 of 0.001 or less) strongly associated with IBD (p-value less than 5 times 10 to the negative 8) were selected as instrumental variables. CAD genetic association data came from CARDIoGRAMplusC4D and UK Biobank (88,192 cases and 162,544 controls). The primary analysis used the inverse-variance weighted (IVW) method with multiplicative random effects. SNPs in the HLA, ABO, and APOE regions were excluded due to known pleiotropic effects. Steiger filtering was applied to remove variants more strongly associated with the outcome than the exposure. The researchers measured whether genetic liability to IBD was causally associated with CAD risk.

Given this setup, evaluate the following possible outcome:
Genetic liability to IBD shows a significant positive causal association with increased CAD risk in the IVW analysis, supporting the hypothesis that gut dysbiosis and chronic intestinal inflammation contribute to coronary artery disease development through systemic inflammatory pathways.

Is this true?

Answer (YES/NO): NO